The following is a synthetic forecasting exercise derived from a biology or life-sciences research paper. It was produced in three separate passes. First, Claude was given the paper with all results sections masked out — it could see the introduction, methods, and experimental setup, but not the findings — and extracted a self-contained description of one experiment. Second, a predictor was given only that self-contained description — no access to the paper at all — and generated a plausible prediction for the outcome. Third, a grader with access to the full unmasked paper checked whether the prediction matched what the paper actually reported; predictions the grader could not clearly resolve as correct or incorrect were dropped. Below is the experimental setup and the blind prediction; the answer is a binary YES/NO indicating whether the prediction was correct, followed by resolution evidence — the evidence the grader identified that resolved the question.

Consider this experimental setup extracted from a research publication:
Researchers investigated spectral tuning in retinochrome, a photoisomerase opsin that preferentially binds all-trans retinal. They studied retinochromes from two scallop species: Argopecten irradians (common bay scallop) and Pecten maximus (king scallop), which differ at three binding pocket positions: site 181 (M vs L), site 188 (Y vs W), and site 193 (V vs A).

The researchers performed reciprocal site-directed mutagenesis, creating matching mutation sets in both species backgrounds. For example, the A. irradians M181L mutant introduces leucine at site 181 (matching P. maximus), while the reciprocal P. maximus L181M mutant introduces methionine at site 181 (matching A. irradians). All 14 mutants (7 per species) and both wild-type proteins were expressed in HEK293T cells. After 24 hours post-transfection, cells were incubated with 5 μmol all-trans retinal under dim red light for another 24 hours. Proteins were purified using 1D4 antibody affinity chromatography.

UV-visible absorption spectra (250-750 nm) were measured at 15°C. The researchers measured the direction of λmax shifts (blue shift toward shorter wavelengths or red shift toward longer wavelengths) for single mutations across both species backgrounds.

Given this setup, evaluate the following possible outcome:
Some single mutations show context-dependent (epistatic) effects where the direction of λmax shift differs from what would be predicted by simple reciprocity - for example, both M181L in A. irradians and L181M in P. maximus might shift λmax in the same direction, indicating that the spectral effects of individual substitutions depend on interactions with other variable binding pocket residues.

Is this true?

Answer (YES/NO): YES